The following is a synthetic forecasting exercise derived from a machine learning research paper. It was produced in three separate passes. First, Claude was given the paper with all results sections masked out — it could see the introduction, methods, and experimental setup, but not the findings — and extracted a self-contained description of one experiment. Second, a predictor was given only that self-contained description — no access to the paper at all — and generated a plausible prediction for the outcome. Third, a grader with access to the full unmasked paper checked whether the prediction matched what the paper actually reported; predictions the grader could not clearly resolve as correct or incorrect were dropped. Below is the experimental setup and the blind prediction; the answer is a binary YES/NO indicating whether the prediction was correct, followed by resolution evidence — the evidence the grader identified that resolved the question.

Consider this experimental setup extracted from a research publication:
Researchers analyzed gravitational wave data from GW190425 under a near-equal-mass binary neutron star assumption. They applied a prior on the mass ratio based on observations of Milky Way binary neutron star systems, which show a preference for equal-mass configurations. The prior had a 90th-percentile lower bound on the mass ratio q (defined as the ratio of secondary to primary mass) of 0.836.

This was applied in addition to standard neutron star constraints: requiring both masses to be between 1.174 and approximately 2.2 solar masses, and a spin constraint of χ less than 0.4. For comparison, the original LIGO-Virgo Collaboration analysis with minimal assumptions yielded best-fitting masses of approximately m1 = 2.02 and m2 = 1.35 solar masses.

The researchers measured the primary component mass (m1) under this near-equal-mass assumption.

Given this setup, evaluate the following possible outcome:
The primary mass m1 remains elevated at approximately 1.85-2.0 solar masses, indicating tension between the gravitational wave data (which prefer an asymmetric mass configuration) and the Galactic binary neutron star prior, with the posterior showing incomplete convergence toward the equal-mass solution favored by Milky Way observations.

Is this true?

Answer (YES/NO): NO